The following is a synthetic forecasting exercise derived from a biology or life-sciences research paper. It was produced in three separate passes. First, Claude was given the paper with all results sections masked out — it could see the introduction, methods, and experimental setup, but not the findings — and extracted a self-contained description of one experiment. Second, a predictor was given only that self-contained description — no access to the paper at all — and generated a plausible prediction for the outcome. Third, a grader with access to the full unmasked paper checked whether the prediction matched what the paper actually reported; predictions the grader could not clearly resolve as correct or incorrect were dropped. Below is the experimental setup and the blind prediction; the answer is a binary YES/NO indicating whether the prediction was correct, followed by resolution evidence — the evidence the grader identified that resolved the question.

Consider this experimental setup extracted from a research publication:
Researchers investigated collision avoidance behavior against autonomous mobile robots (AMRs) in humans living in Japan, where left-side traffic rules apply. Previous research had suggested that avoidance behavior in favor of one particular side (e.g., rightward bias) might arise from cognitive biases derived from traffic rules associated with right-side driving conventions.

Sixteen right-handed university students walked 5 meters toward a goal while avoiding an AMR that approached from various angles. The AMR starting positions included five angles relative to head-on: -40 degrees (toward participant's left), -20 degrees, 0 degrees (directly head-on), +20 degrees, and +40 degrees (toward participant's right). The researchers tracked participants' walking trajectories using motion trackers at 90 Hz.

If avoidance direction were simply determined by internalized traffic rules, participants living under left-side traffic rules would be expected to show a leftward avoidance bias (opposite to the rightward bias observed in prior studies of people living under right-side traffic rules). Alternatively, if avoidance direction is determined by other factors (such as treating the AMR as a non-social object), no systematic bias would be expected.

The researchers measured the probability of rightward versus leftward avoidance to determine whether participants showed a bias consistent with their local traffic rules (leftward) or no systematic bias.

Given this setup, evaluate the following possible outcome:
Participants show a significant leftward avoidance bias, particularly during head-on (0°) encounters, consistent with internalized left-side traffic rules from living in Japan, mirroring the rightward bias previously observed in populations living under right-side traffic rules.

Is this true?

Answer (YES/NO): NO